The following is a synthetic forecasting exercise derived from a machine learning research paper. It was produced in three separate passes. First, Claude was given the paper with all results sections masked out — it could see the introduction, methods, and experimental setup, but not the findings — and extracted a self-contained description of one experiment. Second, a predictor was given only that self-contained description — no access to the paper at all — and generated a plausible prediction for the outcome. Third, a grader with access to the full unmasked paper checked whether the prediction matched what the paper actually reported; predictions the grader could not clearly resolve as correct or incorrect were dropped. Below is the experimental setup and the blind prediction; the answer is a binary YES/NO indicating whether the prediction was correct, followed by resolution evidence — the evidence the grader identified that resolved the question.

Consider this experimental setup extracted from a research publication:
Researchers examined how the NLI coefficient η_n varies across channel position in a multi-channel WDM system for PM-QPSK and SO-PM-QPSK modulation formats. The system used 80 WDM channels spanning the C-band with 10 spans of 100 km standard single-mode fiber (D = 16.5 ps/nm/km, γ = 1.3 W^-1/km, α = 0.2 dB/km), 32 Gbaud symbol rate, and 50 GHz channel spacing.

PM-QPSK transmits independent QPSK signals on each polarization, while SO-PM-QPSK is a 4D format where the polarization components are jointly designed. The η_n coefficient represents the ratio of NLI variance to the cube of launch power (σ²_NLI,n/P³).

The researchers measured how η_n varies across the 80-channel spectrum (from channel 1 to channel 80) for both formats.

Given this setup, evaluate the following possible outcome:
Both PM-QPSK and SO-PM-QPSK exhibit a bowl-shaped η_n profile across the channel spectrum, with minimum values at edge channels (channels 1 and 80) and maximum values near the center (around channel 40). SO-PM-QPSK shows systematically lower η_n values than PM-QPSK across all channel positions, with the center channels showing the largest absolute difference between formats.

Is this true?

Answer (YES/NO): NO